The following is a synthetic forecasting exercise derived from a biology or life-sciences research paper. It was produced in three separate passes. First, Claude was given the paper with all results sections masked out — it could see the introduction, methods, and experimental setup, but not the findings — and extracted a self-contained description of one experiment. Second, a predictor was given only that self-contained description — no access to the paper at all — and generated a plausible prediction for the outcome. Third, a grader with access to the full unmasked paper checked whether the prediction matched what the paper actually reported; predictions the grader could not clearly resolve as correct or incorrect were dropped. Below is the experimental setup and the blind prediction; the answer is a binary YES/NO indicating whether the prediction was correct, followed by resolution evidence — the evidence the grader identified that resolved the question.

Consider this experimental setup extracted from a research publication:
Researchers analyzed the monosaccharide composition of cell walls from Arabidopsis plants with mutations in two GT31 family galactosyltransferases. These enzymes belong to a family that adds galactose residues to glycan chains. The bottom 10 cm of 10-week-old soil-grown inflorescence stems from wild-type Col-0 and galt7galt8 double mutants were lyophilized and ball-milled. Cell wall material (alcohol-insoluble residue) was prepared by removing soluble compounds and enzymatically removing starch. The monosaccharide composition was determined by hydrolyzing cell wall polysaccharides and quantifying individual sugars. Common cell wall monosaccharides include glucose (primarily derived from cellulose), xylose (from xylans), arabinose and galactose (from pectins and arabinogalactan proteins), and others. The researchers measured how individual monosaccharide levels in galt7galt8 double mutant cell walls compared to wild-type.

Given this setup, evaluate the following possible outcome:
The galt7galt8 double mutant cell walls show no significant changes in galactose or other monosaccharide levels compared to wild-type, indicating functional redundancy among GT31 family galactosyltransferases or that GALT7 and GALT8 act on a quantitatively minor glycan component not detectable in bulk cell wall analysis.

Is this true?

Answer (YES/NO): NO